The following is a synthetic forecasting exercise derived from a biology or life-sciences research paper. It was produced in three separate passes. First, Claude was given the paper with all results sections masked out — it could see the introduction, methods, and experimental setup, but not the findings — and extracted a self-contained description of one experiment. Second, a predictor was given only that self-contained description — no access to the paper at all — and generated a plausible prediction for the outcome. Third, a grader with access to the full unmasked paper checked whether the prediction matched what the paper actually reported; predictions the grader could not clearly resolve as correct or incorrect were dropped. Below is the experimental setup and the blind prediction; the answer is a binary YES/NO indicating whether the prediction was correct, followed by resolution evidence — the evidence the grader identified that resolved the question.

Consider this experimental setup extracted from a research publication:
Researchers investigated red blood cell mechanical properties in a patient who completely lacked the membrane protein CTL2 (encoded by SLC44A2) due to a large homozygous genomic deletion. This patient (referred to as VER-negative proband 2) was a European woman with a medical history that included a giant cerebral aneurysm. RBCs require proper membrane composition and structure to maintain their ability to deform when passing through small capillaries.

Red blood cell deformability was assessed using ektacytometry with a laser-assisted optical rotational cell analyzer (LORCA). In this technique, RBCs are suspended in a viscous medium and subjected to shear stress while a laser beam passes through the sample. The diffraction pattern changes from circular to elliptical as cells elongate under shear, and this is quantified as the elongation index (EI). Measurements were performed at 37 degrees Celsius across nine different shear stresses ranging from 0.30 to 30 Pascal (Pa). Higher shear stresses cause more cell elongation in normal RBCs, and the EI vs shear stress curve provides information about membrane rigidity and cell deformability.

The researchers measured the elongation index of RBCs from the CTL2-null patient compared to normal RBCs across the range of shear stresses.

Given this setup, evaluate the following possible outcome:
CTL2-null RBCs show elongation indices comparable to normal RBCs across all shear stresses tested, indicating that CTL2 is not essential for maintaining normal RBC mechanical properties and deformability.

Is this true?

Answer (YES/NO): YES